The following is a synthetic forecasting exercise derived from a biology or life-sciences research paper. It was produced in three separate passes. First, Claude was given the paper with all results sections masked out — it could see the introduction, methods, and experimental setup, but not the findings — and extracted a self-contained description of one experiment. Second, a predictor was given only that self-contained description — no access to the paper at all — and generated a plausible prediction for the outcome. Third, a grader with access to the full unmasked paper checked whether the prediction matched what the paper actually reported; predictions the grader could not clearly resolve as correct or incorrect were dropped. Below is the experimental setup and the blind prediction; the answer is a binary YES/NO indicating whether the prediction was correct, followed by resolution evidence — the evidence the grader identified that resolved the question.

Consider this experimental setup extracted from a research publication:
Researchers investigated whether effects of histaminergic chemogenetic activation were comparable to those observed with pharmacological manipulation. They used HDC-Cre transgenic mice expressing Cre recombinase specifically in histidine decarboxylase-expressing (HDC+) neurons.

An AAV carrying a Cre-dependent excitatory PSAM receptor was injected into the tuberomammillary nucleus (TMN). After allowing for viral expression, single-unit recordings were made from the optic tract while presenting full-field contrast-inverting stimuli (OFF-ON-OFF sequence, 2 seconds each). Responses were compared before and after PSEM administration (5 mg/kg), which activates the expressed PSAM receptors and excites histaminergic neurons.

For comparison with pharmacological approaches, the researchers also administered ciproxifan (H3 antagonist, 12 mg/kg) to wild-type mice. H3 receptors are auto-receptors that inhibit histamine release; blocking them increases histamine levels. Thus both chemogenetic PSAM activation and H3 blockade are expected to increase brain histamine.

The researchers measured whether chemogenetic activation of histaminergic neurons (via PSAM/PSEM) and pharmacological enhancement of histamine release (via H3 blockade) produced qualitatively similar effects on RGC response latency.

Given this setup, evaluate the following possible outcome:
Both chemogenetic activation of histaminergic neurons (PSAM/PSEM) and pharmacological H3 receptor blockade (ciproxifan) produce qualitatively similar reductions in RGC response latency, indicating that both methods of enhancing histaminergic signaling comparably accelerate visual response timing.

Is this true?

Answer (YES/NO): NO